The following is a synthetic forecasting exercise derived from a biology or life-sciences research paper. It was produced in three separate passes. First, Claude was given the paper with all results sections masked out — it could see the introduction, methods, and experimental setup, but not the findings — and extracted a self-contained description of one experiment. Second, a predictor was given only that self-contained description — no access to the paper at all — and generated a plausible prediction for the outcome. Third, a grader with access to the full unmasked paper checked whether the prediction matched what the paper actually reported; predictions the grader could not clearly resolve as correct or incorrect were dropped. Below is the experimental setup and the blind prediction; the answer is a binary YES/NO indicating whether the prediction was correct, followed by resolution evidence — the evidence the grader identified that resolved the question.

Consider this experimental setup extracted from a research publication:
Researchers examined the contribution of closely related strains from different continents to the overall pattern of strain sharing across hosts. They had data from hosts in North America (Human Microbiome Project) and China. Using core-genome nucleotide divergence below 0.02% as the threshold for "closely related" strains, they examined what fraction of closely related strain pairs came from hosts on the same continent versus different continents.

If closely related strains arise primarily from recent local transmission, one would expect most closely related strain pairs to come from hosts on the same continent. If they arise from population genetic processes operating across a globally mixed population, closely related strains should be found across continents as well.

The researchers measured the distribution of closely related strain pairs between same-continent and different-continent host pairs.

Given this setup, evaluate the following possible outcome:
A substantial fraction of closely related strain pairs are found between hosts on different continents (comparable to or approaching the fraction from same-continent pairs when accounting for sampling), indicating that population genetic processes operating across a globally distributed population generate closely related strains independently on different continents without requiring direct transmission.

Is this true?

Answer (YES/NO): YES